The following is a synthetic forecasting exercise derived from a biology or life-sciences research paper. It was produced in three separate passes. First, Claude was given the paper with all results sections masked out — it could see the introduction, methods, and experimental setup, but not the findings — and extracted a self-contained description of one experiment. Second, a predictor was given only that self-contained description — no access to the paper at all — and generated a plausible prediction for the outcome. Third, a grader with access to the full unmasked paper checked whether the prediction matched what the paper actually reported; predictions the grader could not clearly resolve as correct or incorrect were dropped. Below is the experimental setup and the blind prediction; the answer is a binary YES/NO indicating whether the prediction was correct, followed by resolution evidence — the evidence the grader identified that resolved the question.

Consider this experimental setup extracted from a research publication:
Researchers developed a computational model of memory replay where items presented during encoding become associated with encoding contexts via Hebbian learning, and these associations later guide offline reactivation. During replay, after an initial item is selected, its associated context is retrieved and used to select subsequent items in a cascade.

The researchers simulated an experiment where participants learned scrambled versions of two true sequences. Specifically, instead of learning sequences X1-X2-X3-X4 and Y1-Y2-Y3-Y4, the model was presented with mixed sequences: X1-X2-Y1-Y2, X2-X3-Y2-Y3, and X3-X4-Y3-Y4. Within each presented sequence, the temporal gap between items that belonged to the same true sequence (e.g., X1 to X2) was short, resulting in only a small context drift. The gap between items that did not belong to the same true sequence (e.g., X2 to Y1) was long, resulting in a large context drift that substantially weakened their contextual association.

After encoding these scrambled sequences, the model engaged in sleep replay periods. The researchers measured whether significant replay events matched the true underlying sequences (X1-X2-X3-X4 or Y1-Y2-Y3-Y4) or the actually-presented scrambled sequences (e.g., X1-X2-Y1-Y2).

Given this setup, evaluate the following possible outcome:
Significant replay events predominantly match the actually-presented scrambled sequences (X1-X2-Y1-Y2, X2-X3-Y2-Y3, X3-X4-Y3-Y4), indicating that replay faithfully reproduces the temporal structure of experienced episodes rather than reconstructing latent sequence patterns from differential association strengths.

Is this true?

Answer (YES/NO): NO